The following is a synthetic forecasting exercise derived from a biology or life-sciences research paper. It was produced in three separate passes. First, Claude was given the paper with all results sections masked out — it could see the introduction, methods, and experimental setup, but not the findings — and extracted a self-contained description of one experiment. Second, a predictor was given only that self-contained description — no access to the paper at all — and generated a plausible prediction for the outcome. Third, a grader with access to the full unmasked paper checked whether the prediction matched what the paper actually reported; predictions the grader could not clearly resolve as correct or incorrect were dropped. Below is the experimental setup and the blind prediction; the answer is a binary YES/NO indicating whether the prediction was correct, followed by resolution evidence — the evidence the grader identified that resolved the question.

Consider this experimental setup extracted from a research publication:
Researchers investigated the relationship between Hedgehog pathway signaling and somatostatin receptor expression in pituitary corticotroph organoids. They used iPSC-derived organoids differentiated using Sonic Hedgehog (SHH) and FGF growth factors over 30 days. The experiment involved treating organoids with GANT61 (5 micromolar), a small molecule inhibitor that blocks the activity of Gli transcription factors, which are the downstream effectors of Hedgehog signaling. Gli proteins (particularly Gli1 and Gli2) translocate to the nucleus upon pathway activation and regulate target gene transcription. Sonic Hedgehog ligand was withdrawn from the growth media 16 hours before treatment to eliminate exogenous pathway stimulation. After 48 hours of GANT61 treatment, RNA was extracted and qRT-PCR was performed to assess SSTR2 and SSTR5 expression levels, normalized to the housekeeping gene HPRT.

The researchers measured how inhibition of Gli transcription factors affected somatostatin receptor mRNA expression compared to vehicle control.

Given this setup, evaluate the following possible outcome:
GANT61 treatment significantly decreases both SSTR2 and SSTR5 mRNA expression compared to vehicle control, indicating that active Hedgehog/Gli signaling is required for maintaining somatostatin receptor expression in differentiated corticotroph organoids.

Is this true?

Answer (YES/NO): NO